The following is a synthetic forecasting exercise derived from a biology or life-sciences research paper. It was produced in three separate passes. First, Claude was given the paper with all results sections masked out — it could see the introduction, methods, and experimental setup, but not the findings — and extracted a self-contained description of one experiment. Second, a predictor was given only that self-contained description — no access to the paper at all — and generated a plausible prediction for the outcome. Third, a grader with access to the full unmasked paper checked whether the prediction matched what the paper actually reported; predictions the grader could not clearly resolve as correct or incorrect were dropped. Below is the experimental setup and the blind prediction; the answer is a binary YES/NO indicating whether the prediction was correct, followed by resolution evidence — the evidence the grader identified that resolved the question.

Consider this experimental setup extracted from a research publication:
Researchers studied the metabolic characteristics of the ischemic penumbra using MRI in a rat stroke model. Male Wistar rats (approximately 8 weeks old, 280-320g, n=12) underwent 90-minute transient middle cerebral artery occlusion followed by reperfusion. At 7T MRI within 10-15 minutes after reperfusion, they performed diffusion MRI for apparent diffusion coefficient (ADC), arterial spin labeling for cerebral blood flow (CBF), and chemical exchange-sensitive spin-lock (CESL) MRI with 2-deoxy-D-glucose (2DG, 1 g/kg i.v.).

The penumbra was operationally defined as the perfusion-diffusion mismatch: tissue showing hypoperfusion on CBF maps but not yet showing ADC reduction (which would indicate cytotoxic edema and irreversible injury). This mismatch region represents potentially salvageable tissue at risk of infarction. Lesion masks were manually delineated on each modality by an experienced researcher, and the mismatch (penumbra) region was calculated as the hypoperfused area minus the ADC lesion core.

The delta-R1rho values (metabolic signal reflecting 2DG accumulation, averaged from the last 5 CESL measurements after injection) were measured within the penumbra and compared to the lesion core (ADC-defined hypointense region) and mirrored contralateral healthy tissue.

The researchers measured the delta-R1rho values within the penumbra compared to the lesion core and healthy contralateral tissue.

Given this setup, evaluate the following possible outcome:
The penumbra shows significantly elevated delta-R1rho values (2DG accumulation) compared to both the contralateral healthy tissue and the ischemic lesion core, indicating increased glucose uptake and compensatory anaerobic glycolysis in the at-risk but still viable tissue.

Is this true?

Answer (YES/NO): NO